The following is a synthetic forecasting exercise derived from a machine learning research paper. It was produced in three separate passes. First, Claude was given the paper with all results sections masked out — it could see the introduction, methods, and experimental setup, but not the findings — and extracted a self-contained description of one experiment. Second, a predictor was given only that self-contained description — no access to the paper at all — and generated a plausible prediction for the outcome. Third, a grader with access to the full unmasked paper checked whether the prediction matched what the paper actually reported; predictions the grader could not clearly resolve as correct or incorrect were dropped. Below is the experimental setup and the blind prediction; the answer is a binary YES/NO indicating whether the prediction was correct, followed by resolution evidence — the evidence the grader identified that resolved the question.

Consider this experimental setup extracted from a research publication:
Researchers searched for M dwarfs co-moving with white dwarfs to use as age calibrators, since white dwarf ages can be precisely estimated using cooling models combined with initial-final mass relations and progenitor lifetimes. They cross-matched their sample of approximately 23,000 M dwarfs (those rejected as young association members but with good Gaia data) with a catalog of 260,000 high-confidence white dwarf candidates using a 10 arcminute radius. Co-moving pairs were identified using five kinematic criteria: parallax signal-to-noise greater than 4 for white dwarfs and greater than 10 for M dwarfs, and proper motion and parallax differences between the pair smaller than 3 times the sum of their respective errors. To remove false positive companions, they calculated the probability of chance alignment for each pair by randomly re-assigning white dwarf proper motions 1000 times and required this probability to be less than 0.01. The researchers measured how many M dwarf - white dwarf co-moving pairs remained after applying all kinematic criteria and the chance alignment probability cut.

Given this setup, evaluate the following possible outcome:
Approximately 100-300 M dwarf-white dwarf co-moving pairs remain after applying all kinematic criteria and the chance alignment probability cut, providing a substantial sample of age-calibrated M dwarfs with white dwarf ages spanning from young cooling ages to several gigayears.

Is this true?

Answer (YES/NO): NO